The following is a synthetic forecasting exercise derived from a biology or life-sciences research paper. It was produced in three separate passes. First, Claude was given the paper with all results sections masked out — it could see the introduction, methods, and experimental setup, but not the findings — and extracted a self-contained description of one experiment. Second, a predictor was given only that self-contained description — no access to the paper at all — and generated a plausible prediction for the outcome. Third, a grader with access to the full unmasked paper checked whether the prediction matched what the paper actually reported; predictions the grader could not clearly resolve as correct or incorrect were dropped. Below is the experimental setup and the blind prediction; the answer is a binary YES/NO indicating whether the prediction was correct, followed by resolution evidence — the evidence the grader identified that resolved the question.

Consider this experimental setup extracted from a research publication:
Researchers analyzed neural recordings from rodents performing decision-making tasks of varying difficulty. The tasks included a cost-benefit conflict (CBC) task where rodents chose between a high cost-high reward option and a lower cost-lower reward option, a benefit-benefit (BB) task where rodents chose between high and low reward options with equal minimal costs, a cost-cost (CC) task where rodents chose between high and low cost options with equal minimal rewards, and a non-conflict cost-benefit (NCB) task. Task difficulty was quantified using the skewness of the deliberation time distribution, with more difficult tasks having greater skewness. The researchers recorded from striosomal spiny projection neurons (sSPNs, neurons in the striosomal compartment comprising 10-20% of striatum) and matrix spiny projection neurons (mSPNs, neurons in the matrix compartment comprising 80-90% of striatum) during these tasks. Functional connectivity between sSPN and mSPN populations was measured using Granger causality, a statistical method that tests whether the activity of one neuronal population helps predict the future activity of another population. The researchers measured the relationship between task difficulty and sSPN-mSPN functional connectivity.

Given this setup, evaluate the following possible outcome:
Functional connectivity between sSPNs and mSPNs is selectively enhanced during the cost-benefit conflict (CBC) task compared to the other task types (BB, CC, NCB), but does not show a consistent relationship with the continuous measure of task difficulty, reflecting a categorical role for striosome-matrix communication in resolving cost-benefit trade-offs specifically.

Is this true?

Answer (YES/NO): NO